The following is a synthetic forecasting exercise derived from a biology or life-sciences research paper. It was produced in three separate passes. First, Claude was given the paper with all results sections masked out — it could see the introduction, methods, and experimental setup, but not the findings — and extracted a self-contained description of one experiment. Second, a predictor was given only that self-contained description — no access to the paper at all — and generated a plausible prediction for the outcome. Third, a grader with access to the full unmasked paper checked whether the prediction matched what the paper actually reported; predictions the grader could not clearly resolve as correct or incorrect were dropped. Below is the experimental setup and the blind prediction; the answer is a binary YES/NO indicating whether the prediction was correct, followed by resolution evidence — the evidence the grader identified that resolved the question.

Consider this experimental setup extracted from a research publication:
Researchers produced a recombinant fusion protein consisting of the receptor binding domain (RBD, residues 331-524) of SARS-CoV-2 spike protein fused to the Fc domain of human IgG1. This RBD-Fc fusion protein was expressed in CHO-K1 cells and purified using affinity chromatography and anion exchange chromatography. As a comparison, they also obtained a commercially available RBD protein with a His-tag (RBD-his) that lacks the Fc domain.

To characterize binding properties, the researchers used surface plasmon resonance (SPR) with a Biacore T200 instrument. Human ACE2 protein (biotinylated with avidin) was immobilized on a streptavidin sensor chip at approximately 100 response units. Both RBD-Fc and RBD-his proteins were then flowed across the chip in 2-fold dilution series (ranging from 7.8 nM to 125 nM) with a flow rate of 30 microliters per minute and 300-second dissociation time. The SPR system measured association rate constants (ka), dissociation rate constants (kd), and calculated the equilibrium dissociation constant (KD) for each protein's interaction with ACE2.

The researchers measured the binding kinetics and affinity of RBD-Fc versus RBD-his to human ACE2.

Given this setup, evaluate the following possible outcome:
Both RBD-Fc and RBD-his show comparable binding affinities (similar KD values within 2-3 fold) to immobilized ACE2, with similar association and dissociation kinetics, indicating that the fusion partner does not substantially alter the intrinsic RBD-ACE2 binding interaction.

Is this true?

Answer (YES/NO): NO